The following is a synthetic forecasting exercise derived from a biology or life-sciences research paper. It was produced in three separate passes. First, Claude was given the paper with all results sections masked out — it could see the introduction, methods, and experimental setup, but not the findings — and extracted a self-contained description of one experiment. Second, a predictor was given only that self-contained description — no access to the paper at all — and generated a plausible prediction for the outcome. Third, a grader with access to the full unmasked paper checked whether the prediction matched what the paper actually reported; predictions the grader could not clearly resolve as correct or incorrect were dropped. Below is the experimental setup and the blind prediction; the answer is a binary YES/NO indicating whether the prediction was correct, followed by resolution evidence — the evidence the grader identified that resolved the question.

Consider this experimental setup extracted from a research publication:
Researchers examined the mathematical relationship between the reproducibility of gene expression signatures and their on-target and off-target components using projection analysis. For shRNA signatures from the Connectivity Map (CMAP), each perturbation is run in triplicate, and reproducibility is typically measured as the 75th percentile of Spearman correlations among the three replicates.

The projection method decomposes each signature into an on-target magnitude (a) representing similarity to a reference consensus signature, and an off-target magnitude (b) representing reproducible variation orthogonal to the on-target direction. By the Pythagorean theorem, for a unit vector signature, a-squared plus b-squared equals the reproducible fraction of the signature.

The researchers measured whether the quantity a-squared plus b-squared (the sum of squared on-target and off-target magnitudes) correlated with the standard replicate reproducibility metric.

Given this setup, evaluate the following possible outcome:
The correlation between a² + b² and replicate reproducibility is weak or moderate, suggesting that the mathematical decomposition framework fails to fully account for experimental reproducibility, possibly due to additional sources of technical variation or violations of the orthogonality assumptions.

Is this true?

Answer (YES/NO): NO